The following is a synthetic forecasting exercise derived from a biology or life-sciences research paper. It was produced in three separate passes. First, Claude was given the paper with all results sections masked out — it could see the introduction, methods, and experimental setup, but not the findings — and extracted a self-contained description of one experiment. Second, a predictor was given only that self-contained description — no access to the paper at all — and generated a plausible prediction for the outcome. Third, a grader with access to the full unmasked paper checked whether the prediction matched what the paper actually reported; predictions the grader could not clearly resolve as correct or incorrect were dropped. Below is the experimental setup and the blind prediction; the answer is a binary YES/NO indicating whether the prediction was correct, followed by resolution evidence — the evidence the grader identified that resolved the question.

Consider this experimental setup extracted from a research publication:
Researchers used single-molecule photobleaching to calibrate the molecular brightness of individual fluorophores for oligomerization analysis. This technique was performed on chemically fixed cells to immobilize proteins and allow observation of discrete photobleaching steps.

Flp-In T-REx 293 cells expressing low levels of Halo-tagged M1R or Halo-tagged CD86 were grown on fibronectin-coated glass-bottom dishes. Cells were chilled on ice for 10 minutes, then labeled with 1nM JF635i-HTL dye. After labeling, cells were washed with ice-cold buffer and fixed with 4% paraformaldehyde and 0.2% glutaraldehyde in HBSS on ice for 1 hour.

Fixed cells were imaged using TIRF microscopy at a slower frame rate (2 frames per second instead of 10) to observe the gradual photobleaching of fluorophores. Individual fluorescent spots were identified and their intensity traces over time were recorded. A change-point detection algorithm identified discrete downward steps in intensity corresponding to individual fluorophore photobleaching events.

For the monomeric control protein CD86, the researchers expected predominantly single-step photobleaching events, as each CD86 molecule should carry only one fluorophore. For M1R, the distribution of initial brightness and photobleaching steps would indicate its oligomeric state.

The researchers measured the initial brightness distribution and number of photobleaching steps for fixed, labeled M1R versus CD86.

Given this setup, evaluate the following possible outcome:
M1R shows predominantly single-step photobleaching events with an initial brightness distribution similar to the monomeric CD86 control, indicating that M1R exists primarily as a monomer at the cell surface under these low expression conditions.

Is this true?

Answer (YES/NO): YES